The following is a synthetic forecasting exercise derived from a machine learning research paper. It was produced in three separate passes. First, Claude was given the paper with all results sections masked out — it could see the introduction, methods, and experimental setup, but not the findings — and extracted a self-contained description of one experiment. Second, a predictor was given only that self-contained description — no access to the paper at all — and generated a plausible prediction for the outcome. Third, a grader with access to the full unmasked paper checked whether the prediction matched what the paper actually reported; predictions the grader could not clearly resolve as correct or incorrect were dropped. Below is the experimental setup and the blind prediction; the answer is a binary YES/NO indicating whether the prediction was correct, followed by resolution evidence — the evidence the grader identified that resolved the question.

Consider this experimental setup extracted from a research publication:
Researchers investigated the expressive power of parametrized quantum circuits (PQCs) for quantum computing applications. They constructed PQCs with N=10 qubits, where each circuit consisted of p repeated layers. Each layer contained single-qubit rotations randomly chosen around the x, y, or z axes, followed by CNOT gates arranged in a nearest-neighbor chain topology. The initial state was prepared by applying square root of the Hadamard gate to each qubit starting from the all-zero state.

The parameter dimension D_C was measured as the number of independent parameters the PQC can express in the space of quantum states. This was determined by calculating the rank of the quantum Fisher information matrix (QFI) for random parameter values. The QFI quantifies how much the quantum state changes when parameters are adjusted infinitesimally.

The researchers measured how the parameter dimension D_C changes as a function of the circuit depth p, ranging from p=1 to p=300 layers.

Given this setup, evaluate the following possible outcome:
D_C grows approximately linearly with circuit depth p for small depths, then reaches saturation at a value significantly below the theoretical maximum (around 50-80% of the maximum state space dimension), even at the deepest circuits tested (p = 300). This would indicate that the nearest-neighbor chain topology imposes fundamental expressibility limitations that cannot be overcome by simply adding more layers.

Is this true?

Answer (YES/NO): NO